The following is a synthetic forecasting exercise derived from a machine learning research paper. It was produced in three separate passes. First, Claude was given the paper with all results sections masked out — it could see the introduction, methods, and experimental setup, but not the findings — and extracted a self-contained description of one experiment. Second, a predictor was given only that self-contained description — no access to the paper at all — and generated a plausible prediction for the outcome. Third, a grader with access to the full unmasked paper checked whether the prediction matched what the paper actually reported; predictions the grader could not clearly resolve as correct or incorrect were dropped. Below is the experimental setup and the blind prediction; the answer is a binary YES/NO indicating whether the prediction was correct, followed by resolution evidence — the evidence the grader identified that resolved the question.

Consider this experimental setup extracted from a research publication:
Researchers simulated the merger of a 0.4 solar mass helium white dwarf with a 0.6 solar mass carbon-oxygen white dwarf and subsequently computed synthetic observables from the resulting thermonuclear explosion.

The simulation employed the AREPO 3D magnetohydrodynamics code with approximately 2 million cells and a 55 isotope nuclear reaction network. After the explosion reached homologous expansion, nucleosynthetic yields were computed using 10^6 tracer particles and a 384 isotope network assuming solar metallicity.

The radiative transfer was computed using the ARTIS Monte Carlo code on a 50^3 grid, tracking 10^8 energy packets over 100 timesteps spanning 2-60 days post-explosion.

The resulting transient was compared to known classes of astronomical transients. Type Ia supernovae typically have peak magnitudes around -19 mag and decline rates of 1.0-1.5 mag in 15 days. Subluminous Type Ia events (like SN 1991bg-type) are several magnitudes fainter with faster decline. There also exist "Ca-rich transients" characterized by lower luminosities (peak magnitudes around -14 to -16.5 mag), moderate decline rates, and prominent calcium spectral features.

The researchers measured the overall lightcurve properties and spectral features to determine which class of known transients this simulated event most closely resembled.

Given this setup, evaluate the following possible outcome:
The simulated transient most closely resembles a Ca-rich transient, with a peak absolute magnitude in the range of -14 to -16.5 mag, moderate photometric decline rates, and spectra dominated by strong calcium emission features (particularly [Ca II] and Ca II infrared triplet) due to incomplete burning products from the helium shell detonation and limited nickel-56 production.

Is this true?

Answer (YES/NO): YES